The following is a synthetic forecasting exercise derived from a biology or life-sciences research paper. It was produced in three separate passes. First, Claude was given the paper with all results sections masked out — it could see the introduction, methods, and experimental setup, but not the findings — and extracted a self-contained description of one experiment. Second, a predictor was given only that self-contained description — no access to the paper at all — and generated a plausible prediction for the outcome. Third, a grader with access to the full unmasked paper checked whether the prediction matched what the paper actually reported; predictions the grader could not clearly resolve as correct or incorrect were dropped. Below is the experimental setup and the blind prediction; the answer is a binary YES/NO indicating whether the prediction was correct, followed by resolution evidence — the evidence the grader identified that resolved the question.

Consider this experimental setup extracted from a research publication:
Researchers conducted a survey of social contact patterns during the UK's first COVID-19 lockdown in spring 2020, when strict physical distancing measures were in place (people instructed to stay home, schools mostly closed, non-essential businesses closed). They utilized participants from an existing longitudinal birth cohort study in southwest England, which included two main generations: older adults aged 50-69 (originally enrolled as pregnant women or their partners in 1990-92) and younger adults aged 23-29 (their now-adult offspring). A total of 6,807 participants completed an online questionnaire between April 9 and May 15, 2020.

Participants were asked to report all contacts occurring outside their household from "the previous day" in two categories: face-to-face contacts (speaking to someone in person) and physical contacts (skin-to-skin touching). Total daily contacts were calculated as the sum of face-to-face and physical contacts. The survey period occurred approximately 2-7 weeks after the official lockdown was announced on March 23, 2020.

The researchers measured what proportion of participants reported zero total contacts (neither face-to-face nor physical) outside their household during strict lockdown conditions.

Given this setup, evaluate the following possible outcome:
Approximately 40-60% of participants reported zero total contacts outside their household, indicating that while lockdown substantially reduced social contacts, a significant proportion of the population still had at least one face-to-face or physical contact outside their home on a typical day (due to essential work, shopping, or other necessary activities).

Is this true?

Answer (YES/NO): YES